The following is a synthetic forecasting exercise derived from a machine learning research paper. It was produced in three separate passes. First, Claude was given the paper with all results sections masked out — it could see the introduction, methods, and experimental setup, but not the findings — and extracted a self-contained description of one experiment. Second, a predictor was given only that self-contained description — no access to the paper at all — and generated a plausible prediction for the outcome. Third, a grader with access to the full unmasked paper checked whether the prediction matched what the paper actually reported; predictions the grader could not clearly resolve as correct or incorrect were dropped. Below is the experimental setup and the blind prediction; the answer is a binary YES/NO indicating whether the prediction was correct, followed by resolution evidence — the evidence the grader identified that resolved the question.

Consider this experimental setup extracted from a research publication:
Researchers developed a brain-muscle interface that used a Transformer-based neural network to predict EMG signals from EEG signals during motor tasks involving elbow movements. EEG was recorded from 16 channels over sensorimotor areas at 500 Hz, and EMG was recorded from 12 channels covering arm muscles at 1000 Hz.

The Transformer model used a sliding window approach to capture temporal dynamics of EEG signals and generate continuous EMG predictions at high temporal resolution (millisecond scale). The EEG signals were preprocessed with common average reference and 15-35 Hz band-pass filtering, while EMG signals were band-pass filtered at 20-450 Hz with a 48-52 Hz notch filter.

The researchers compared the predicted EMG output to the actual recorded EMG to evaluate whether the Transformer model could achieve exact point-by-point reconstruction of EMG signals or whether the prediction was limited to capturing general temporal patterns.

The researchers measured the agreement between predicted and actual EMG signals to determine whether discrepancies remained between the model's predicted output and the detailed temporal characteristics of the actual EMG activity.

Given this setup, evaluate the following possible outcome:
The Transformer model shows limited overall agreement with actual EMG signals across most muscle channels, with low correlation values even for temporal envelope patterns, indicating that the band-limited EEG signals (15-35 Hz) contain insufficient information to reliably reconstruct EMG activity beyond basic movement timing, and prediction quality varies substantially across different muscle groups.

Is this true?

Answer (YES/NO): NO